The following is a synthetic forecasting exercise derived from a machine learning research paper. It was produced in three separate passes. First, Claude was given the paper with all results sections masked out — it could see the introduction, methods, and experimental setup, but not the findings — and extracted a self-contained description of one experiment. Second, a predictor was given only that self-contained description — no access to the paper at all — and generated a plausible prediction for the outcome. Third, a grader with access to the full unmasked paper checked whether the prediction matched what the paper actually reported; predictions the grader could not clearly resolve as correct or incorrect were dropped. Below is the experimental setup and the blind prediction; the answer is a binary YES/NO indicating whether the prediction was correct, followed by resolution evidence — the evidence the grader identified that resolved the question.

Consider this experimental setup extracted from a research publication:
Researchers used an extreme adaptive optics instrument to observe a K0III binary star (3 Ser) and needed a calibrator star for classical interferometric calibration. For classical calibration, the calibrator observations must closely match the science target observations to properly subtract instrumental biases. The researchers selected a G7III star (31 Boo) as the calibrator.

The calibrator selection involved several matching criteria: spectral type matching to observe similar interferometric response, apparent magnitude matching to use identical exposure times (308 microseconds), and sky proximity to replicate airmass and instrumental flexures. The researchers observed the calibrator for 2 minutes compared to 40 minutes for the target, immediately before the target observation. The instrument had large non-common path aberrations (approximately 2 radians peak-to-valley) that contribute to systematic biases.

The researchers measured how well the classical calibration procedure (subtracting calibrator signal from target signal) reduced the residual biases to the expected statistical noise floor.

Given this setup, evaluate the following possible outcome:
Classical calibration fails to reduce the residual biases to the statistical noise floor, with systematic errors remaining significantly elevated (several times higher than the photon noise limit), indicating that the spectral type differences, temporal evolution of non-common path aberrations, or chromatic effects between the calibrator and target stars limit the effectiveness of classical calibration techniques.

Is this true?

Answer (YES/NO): NO